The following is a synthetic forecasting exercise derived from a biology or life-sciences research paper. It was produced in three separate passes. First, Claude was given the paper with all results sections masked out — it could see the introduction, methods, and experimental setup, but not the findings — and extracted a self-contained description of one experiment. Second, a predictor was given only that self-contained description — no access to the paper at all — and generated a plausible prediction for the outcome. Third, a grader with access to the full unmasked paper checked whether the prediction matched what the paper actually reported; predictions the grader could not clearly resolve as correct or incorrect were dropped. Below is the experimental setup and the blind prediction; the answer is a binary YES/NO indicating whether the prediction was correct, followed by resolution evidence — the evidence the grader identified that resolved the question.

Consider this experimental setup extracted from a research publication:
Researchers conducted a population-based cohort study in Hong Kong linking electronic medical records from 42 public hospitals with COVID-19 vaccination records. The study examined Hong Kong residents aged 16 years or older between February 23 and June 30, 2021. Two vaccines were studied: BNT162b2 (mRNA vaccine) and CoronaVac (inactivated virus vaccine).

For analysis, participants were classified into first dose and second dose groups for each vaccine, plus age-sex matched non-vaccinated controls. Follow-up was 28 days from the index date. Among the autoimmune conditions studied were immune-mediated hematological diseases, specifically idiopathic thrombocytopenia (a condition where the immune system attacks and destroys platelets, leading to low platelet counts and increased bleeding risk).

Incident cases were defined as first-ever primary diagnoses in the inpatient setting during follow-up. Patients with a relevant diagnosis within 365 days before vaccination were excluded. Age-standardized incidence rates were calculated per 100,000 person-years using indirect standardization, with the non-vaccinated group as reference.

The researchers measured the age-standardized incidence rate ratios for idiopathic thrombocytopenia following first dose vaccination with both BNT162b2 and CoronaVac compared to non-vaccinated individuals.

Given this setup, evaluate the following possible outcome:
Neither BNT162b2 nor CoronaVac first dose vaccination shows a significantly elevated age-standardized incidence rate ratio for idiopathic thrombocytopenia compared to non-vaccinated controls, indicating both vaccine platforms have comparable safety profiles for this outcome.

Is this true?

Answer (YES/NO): YES